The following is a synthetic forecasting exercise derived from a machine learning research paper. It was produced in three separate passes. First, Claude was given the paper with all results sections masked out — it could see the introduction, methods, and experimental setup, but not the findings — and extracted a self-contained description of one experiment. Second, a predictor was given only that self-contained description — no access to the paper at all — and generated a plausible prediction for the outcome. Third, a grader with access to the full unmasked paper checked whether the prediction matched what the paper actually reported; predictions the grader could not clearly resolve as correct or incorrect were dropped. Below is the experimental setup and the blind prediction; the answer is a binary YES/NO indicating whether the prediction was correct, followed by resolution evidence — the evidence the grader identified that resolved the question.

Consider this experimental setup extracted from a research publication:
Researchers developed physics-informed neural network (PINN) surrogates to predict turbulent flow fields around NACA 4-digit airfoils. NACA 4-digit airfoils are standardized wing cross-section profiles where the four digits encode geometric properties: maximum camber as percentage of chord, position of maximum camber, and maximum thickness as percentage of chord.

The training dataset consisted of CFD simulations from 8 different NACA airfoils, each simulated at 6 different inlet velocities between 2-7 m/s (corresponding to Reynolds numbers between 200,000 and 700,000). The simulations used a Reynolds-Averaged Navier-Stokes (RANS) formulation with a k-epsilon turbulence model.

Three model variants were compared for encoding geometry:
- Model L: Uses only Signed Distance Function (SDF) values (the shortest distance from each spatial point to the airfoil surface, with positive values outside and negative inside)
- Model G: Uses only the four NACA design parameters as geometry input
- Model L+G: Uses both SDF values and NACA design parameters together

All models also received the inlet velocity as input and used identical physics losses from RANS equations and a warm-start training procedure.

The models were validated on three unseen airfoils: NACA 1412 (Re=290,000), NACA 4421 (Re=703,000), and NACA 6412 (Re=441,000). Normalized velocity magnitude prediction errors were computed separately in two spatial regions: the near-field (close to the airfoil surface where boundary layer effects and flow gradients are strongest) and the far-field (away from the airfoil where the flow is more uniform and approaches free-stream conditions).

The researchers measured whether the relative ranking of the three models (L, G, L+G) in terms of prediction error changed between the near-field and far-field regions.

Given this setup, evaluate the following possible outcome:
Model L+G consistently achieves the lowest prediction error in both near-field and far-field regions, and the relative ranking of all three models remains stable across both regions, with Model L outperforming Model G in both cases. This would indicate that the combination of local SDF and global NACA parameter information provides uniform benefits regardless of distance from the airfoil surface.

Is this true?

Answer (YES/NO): NO